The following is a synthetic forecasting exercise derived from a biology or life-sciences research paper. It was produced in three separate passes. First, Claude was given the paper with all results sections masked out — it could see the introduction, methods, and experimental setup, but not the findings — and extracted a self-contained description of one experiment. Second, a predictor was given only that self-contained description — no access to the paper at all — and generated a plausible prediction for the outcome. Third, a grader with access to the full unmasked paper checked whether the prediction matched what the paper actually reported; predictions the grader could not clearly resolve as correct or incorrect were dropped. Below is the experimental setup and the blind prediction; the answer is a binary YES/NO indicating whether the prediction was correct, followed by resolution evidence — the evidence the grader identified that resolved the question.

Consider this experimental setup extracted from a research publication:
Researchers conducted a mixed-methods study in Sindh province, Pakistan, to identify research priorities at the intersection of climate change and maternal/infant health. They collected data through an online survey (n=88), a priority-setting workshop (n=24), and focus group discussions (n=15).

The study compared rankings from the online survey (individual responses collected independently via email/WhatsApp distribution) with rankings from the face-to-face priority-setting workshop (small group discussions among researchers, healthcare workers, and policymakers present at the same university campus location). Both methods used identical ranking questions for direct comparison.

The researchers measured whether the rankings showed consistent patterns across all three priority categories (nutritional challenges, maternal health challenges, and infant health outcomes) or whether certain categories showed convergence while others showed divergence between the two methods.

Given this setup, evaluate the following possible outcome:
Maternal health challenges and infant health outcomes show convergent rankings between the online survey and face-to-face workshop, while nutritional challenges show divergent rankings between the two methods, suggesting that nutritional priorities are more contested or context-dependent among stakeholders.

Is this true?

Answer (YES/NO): NO